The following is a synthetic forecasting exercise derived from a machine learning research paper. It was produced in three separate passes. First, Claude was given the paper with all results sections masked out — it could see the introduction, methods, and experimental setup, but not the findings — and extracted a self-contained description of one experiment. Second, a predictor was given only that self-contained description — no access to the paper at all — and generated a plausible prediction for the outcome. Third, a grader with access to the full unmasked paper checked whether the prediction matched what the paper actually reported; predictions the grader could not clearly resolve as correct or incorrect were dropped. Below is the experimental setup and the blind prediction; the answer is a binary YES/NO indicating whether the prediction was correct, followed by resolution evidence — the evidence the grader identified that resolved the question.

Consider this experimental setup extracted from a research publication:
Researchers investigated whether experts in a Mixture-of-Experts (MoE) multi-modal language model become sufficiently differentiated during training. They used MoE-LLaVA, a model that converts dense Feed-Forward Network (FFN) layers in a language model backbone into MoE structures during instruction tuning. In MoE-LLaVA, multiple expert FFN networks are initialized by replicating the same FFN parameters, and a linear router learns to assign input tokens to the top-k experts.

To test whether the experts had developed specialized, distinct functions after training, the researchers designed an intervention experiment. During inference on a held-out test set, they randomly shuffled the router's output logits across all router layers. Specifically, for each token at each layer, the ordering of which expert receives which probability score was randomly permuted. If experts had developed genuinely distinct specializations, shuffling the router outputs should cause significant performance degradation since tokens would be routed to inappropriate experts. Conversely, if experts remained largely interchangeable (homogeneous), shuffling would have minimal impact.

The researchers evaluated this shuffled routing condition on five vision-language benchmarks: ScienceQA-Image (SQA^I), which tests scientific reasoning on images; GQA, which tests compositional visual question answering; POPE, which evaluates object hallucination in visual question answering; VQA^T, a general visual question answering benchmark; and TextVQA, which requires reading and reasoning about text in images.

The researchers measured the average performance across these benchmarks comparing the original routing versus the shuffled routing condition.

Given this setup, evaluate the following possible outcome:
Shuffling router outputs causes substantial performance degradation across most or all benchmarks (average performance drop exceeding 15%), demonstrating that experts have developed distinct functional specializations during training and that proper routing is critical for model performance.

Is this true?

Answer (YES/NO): NO